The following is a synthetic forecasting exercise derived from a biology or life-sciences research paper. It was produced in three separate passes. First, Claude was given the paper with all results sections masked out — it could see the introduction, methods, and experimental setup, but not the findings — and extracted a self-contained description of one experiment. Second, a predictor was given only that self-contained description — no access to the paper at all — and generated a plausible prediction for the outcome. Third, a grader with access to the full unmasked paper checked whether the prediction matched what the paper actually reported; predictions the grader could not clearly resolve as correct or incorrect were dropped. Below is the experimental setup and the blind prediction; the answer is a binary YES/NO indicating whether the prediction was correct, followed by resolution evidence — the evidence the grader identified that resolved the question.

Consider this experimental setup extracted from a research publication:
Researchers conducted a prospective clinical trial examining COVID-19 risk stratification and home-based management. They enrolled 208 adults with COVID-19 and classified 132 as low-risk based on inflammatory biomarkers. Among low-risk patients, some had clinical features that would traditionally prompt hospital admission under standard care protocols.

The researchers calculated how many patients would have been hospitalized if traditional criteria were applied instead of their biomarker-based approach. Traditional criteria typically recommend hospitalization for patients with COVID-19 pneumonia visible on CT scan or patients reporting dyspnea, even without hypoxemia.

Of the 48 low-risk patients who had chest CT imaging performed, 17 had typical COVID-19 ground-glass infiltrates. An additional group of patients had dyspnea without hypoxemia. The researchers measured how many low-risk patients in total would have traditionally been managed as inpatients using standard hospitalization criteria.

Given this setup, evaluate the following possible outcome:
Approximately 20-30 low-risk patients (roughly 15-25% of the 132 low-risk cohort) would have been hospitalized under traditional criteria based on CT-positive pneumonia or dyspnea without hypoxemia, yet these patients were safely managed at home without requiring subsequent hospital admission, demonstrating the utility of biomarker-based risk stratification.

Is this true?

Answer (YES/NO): YES